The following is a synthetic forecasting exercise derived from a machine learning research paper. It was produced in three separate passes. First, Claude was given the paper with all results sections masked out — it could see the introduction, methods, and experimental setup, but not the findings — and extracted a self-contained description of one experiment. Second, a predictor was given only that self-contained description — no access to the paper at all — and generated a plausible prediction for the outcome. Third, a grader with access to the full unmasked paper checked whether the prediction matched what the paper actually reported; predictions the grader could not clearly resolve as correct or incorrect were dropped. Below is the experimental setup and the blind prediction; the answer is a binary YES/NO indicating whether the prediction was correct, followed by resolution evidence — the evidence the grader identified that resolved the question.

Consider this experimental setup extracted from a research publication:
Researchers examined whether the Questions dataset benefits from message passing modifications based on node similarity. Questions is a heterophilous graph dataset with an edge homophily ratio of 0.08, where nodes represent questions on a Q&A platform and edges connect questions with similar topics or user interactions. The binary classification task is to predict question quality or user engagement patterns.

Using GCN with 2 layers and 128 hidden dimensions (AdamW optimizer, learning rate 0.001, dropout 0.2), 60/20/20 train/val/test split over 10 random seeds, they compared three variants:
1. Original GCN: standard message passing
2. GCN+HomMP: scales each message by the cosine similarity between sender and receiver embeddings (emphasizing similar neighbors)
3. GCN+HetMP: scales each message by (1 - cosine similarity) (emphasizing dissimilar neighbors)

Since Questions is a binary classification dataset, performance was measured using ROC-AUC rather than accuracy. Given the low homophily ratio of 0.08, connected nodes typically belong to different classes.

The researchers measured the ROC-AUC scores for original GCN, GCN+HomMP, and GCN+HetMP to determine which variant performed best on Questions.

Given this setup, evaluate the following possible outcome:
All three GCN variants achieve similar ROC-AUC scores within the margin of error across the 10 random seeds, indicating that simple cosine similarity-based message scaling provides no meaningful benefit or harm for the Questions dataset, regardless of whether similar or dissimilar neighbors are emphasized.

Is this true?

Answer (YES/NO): NO